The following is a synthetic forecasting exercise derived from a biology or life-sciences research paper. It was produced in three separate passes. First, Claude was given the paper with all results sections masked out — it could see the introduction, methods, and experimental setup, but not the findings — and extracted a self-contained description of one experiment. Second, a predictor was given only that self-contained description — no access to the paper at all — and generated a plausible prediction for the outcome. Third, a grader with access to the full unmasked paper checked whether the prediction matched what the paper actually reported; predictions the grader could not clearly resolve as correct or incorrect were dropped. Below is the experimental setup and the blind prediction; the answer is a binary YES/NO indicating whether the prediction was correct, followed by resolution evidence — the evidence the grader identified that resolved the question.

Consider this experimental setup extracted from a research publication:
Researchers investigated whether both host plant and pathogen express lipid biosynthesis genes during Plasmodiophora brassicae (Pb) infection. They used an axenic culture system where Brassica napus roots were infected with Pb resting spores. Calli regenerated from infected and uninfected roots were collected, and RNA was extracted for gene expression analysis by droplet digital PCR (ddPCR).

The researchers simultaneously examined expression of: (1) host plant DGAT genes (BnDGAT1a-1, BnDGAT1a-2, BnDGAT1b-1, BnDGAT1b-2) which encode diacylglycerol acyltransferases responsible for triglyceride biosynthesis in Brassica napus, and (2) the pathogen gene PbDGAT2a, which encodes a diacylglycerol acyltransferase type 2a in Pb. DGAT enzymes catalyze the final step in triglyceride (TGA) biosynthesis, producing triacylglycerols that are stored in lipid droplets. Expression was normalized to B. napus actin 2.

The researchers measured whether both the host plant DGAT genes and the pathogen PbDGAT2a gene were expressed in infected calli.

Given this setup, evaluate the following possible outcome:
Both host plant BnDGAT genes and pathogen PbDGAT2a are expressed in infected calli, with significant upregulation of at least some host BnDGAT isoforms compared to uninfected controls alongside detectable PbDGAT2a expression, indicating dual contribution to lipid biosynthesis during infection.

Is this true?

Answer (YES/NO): YES